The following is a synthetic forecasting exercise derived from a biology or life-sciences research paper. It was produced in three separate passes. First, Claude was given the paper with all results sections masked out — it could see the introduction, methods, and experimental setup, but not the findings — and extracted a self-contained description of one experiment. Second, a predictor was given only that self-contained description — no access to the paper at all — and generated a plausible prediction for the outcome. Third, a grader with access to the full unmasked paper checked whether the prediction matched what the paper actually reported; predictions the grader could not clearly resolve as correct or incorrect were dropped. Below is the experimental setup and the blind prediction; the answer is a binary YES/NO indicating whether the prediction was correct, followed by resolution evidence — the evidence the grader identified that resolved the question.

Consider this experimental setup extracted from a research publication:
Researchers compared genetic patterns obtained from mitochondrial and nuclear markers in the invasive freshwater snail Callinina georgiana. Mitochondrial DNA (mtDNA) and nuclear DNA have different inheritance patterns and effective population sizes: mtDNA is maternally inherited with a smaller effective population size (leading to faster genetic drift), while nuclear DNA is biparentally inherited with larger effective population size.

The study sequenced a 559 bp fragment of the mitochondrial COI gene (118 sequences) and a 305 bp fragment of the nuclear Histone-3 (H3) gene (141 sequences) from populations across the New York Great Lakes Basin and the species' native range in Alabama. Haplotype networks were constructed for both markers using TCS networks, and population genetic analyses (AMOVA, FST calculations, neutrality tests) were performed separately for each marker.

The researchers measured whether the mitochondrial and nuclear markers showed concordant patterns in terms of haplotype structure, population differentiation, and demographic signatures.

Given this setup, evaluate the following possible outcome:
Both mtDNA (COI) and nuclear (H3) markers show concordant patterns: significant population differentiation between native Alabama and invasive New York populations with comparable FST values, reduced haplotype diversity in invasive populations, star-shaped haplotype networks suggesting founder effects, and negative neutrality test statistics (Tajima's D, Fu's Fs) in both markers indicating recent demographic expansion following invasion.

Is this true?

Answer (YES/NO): NO